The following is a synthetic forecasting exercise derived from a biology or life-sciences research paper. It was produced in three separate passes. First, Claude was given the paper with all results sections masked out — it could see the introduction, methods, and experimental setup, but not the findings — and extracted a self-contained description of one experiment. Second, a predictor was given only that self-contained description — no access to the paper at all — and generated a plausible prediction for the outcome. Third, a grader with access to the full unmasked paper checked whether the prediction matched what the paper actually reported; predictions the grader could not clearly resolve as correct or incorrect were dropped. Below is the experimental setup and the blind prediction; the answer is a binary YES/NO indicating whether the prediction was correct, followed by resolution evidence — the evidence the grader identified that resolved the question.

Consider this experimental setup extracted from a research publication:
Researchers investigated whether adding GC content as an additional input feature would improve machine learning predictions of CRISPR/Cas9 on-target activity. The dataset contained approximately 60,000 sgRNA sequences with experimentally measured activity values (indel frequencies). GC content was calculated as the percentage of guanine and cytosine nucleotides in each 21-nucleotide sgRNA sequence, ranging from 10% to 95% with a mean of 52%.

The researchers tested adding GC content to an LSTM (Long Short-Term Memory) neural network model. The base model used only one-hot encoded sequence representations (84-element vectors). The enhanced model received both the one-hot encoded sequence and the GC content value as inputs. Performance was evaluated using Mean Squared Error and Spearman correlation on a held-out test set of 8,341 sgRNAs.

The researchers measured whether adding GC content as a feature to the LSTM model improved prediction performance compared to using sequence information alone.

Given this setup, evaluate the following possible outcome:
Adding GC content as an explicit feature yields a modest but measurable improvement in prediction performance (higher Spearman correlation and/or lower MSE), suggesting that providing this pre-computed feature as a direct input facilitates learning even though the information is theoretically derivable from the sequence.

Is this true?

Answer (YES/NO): YES